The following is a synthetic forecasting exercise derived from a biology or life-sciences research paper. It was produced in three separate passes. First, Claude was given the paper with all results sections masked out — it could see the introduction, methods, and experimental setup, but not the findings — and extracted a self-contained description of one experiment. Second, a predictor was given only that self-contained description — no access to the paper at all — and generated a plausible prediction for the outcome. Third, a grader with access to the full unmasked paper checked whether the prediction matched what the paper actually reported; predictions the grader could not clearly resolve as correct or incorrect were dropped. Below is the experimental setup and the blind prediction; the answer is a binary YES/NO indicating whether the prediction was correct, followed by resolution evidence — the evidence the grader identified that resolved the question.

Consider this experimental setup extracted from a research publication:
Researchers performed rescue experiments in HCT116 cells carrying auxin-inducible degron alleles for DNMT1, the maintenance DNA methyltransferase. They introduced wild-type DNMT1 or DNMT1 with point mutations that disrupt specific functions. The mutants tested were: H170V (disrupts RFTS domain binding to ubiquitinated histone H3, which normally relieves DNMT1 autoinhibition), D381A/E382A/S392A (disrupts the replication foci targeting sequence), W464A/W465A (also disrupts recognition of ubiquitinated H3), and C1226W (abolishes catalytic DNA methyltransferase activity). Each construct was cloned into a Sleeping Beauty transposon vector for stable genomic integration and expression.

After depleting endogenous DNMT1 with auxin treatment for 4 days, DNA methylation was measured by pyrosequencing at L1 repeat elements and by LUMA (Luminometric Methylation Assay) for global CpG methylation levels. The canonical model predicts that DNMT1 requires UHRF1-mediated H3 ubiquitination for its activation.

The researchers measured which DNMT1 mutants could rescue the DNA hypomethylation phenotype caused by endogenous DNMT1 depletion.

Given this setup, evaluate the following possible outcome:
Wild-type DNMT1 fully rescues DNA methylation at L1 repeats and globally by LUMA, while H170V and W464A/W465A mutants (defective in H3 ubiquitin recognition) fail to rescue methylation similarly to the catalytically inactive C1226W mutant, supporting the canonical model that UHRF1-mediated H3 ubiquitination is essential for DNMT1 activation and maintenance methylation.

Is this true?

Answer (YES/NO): YES